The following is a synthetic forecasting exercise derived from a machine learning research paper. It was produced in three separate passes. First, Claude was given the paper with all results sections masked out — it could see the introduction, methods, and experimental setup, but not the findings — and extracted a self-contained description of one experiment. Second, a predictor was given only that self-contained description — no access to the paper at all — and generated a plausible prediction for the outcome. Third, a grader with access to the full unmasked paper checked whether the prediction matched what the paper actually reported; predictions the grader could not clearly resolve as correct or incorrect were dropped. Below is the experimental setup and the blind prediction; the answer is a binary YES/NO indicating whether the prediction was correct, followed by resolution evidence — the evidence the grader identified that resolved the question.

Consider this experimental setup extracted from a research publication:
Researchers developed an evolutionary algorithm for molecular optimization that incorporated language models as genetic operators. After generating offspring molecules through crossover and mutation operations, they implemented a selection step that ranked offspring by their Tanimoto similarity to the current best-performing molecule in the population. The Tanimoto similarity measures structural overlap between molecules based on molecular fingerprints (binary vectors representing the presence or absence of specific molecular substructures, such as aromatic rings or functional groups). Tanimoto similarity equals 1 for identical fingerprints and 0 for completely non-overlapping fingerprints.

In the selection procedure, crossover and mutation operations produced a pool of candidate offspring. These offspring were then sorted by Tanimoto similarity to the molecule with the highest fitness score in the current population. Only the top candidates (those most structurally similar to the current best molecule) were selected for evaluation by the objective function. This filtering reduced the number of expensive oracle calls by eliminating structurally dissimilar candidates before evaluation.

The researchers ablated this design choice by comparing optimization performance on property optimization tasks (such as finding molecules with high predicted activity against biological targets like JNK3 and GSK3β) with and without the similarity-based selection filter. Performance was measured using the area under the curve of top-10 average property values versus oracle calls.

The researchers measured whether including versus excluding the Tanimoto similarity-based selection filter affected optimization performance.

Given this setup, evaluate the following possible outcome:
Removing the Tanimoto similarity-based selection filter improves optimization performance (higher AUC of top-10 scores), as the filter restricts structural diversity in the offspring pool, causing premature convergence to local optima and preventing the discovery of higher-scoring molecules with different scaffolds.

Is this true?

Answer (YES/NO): NO